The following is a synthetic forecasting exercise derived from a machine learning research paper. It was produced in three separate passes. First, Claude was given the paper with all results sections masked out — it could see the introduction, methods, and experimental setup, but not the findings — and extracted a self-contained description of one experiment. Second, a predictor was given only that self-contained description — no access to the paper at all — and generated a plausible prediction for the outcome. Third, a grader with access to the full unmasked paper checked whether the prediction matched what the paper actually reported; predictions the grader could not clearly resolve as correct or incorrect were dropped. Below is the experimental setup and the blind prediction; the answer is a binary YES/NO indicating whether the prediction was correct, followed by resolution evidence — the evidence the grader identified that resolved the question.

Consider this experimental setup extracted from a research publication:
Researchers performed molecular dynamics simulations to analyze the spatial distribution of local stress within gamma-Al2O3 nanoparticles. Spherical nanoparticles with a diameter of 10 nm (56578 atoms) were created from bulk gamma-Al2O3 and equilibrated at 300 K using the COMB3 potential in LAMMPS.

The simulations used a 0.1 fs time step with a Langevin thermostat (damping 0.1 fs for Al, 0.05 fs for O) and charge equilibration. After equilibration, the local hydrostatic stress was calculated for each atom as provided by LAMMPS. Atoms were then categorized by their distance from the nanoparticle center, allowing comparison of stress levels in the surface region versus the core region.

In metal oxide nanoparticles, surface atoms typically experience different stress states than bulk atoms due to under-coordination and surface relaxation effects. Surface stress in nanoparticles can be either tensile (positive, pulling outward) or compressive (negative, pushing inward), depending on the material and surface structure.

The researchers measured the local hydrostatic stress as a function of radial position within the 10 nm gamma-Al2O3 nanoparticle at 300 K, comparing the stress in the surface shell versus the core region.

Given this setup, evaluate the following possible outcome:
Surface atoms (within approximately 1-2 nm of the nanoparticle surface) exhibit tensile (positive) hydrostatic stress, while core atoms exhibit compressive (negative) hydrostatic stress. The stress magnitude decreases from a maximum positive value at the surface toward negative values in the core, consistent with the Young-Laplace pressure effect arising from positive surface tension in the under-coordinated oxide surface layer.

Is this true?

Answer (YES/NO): YES